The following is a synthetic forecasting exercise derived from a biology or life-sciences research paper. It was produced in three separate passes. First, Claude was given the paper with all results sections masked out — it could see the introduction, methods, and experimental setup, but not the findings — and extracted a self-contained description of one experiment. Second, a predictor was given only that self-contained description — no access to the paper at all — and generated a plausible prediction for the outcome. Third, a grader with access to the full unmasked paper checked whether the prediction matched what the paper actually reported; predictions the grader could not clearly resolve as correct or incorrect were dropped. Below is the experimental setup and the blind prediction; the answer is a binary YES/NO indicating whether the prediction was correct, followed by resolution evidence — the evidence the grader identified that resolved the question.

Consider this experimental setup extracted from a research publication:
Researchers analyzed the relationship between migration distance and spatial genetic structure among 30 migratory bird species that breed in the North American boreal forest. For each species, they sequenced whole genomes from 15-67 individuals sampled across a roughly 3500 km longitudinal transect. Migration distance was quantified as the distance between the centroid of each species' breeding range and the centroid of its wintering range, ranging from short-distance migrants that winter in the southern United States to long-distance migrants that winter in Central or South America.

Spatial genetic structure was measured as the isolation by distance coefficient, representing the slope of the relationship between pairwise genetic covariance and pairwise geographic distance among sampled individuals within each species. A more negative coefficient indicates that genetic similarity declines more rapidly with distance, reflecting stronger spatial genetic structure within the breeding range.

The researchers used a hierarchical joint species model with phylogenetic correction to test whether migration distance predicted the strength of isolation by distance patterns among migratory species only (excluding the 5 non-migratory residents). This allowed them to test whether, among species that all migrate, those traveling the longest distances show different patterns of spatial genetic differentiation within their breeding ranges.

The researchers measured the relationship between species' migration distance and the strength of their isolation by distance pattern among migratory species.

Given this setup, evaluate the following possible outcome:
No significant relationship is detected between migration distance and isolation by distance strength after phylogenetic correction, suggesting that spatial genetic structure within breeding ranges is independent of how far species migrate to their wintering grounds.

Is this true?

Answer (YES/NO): NO